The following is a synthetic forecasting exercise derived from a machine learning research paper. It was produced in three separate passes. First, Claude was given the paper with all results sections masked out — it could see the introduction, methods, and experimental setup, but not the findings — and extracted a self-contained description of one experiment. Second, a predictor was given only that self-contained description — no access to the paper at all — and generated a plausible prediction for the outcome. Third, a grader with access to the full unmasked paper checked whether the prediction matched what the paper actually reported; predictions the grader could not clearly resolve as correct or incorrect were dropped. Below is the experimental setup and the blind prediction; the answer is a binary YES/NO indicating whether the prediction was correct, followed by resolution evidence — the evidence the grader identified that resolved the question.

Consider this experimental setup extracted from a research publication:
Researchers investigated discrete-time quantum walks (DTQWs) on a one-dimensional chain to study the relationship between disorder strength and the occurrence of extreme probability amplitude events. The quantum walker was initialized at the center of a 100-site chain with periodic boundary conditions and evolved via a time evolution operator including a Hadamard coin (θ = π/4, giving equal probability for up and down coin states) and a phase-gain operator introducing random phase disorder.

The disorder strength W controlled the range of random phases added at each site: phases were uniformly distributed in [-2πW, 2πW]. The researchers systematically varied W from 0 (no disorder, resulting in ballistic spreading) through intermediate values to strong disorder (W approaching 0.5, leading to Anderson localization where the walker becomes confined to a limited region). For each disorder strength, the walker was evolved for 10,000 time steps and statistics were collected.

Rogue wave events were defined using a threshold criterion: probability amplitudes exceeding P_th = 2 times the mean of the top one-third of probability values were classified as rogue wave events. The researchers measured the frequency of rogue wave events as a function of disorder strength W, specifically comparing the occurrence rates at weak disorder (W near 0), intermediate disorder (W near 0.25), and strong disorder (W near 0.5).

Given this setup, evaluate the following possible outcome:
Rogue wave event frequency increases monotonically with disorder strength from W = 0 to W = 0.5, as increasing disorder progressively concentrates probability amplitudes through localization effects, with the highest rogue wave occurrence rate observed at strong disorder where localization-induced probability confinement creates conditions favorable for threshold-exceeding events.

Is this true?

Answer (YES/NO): NO